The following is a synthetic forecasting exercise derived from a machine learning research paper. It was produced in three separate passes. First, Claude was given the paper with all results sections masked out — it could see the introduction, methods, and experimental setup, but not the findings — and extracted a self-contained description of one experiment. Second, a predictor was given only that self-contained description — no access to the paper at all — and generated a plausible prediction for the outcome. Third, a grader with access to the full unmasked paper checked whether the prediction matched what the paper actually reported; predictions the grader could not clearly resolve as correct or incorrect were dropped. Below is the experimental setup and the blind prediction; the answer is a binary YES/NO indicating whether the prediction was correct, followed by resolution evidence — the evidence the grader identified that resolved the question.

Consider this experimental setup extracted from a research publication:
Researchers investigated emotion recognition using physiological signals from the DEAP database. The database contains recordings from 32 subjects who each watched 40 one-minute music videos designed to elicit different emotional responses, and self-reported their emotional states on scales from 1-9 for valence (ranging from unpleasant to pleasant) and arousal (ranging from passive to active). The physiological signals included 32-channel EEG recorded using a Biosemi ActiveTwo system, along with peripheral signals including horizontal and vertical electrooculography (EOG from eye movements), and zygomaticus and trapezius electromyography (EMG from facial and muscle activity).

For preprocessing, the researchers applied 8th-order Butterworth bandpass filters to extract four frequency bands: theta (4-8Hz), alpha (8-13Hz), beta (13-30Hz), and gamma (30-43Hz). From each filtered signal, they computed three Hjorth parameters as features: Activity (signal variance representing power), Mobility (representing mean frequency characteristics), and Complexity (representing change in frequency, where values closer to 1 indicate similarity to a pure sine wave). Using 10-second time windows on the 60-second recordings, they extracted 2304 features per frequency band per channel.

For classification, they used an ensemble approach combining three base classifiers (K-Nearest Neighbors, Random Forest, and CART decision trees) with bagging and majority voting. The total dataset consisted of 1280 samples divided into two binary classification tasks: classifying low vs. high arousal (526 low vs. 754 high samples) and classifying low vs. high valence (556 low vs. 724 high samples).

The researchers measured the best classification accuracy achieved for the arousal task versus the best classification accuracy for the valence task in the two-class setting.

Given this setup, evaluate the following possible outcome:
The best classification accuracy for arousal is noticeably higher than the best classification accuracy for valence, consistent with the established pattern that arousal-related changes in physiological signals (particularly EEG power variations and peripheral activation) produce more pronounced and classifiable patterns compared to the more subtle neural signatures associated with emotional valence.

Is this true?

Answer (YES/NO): NO